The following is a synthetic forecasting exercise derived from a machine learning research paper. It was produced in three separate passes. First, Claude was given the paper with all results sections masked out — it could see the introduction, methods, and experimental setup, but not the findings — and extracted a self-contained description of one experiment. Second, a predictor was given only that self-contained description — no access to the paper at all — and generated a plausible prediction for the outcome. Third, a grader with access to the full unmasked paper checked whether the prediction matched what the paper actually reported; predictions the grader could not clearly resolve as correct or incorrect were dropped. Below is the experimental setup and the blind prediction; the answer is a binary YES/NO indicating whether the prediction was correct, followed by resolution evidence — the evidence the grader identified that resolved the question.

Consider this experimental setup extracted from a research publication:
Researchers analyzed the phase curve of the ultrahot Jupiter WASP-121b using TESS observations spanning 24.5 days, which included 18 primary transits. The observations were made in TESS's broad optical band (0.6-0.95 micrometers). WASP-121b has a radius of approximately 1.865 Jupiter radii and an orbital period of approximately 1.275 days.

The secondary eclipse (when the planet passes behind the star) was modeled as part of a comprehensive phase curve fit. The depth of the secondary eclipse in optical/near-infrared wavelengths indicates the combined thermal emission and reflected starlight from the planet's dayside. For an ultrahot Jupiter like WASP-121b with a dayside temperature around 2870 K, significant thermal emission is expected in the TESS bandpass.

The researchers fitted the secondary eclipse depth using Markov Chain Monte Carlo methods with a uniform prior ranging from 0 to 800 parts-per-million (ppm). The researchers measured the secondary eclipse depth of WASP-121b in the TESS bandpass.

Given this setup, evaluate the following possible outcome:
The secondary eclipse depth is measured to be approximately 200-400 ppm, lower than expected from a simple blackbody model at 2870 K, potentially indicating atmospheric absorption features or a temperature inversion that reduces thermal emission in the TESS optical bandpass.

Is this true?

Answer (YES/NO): NO